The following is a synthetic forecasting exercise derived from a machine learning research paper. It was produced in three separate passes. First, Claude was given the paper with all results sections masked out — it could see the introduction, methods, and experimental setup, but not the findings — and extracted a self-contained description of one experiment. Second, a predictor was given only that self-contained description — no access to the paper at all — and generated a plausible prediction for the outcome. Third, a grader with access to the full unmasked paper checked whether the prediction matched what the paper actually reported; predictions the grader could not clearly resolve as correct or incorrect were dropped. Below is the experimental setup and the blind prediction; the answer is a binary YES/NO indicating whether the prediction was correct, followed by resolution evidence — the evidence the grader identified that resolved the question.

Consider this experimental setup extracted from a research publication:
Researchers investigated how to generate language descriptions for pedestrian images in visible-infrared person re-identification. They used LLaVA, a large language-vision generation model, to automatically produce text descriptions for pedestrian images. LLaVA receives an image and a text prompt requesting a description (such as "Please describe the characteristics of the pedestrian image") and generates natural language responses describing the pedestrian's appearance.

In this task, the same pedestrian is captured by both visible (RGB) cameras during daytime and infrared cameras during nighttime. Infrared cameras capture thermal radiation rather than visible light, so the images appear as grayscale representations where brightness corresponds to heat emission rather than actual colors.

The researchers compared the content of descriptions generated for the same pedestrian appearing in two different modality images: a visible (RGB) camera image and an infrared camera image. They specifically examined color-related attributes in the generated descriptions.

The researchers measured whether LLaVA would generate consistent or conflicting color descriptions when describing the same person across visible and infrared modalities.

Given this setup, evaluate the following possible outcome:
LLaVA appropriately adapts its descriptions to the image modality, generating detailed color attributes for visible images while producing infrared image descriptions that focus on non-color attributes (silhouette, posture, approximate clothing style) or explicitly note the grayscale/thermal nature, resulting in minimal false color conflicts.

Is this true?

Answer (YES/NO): NO